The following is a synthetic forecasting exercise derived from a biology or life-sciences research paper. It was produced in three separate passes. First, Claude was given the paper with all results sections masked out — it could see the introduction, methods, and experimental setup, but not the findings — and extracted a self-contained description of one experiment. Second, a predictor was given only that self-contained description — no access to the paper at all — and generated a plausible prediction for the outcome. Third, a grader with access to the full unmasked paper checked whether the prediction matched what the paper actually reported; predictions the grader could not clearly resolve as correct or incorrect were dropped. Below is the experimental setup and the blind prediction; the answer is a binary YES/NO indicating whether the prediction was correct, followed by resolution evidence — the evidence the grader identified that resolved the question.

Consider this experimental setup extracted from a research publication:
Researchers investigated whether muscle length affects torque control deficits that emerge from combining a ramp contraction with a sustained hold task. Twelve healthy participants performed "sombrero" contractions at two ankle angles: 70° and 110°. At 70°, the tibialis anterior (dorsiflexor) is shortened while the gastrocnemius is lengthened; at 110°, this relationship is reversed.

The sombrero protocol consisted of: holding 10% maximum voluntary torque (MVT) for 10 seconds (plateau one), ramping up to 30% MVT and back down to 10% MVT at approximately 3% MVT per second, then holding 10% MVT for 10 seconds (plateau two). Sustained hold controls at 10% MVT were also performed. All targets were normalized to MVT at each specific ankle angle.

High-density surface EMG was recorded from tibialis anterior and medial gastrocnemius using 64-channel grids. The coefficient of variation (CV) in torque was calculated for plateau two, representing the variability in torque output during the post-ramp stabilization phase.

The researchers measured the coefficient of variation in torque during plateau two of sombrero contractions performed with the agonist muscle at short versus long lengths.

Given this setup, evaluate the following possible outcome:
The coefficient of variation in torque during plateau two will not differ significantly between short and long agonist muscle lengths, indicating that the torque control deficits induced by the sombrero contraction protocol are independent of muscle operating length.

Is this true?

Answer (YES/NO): NO